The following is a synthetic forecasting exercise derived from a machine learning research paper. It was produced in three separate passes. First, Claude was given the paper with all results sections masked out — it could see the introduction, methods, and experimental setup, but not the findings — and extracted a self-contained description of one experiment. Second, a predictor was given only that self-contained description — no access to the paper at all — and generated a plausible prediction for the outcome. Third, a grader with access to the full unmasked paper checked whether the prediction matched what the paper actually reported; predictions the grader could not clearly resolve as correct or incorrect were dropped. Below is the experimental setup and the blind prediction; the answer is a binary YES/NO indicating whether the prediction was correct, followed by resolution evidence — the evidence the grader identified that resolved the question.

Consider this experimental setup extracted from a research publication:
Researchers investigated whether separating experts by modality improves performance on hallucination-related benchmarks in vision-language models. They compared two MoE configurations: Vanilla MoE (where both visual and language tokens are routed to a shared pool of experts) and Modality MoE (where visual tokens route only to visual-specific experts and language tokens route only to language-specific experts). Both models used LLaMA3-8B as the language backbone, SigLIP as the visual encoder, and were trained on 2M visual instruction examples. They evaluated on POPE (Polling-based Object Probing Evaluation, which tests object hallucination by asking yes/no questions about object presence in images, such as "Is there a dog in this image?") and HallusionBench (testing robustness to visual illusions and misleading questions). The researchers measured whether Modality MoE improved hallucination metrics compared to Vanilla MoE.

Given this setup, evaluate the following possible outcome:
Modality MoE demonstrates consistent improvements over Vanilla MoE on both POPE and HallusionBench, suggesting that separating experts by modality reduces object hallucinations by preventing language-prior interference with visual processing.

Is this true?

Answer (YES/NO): YES